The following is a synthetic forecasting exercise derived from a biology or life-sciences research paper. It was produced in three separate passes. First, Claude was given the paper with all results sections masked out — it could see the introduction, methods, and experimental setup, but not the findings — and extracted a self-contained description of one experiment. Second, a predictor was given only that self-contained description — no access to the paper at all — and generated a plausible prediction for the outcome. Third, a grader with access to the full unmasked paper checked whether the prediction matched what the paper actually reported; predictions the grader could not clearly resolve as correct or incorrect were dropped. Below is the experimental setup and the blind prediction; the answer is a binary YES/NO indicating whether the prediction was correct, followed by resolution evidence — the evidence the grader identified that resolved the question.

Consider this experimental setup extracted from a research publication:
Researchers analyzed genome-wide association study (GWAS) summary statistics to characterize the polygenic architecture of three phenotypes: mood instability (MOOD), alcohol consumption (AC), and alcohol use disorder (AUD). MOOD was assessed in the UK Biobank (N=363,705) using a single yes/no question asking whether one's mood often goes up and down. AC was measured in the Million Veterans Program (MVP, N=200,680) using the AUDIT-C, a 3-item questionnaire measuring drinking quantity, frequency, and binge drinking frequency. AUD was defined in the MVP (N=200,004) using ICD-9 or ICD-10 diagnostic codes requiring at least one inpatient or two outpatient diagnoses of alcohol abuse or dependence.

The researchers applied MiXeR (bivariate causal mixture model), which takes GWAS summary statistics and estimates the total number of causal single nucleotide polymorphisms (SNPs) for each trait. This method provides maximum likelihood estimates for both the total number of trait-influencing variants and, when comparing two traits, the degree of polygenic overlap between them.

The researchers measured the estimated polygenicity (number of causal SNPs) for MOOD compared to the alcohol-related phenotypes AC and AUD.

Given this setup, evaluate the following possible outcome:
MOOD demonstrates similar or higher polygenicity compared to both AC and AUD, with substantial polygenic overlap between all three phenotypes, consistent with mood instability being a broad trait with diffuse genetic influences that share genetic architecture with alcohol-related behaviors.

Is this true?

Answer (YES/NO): YES